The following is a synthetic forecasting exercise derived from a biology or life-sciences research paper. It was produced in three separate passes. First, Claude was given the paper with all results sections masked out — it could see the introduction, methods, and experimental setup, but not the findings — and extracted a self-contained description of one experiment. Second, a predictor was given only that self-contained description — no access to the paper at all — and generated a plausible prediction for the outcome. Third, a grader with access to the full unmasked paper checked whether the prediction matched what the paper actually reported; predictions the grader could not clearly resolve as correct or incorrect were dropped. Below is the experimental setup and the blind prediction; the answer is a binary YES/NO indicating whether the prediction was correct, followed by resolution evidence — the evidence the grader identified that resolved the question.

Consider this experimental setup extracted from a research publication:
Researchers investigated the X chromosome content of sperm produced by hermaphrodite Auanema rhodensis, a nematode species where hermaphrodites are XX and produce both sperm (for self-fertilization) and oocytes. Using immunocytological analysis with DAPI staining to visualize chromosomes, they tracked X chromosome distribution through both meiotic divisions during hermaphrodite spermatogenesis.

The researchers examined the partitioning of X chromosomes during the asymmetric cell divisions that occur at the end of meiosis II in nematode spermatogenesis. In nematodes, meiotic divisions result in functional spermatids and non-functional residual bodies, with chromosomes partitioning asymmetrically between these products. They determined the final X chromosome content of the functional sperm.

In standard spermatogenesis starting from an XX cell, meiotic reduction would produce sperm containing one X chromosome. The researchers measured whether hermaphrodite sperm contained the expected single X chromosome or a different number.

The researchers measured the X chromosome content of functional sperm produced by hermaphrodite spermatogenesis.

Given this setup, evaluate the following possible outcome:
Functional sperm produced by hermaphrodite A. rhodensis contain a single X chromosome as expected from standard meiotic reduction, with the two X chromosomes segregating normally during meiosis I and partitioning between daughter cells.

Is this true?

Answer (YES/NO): NO